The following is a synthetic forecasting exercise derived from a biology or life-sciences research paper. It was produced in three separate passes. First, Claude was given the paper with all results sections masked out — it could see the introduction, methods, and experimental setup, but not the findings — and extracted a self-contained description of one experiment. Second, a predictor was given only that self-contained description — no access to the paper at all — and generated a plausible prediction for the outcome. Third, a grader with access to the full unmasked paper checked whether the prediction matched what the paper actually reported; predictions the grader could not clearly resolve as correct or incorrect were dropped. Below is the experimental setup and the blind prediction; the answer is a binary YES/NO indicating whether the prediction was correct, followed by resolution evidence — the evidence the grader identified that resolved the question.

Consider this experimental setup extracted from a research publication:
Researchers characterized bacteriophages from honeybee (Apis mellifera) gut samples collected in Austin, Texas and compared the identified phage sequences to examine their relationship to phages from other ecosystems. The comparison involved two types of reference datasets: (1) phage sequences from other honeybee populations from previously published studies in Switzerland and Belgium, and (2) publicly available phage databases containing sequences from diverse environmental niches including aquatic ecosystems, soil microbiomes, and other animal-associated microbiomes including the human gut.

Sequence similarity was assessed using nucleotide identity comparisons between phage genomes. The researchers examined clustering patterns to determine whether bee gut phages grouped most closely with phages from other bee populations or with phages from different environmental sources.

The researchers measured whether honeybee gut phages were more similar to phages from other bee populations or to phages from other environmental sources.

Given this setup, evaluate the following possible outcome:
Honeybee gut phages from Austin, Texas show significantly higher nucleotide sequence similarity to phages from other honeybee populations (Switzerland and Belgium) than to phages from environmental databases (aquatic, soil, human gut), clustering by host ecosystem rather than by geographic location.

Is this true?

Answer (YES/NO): YES